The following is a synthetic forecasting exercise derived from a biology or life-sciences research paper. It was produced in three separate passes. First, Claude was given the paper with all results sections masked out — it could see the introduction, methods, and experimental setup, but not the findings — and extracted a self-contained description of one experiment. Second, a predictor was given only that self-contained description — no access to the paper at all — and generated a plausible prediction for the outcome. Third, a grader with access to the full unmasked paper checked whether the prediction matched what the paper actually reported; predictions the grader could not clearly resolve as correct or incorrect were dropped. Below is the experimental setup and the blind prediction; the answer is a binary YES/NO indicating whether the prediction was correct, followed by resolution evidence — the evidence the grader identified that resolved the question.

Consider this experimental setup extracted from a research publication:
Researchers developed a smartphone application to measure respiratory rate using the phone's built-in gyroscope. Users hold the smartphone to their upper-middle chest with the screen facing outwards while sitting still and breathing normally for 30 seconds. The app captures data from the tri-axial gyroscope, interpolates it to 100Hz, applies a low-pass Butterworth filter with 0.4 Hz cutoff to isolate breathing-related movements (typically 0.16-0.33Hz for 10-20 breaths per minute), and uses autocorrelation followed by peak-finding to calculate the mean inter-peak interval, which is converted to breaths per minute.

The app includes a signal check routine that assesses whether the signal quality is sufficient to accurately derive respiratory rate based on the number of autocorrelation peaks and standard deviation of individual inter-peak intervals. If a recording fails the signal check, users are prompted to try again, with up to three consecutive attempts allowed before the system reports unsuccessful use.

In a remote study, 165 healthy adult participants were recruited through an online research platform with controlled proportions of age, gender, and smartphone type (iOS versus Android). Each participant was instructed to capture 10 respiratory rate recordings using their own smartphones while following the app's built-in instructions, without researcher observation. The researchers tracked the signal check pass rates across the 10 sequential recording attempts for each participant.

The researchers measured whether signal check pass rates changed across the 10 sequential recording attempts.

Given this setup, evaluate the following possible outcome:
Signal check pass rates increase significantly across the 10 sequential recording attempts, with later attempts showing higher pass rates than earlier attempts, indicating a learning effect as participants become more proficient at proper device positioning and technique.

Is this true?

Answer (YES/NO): YES